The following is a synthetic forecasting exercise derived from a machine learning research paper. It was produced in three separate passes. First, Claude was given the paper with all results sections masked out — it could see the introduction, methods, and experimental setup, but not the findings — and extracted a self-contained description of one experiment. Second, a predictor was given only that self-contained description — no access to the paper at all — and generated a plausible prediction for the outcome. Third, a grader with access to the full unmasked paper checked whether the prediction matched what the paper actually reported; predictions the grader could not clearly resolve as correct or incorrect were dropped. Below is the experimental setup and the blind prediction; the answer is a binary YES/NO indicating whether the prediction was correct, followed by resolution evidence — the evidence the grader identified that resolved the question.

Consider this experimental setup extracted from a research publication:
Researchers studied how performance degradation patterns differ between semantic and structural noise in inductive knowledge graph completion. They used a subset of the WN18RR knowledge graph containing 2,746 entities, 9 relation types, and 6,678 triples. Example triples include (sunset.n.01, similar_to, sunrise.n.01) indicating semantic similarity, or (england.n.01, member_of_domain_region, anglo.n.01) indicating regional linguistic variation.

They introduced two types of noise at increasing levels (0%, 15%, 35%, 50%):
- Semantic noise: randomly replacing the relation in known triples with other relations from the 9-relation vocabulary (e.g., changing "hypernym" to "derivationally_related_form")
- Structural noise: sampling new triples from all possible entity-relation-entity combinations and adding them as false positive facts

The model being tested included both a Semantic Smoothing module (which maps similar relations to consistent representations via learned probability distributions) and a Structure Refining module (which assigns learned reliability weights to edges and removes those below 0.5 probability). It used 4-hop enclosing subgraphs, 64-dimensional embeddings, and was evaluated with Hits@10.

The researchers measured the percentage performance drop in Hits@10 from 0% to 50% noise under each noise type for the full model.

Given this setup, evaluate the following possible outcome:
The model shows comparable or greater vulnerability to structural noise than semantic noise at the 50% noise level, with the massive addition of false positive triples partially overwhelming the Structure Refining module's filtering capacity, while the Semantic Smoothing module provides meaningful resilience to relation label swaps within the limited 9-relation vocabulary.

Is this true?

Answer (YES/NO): NO